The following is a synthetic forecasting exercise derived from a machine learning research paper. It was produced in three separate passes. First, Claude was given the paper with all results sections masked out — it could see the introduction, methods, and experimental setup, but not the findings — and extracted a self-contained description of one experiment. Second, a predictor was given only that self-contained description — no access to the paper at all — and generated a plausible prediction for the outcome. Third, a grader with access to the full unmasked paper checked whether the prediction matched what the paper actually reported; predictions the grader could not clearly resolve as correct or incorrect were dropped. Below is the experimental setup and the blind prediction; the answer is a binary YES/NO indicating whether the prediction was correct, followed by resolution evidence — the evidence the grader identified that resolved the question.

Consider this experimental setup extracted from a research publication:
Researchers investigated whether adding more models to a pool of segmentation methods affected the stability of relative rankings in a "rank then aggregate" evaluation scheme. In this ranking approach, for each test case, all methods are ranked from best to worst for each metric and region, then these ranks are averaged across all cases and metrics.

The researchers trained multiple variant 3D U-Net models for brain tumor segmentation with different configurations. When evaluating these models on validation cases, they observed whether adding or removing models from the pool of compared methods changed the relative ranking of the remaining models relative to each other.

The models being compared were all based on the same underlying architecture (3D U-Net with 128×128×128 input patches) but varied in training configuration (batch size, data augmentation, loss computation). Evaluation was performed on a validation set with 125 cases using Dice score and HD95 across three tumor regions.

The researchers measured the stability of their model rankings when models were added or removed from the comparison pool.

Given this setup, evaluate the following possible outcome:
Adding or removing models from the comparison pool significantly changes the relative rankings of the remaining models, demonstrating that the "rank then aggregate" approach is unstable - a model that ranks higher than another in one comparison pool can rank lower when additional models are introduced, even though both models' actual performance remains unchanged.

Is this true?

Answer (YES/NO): YES